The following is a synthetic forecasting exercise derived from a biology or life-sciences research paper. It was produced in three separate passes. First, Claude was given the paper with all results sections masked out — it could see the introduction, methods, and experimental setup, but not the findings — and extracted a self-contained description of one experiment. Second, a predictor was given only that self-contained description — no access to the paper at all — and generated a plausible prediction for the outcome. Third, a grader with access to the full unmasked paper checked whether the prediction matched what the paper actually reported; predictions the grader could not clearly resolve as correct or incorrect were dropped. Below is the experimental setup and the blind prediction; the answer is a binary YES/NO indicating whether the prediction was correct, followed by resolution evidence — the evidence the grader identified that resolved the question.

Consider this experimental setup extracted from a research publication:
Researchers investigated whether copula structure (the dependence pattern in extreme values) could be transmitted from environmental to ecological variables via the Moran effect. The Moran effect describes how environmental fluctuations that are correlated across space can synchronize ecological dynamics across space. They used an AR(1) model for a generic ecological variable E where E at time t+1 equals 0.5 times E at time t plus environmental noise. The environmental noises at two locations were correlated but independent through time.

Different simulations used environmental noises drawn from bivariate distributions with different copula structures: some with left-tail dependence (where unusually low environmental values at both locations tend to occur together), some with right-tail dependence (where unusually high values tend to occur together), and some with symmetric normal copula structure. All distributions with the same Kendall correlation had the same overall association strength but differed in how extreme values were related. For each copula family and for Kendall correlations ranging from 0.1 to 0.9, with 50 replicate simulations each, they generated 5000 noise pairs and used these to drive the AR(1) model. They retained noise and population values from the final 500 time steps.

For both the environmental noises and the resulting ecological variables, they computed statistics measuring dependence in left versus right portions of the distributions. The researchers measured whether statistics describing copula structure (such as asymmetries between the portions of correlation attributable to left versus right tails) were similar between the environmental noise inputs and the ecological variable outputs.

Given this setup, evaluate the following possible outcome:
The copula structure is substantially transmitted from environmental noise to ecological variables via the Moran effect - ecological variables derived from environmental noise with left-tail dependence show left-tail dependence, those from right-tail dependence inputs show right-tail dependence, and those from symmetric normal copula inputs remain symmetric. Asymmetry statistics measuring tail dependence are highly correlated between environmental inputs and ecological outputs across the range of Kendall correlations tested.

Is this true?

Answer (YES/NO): YES